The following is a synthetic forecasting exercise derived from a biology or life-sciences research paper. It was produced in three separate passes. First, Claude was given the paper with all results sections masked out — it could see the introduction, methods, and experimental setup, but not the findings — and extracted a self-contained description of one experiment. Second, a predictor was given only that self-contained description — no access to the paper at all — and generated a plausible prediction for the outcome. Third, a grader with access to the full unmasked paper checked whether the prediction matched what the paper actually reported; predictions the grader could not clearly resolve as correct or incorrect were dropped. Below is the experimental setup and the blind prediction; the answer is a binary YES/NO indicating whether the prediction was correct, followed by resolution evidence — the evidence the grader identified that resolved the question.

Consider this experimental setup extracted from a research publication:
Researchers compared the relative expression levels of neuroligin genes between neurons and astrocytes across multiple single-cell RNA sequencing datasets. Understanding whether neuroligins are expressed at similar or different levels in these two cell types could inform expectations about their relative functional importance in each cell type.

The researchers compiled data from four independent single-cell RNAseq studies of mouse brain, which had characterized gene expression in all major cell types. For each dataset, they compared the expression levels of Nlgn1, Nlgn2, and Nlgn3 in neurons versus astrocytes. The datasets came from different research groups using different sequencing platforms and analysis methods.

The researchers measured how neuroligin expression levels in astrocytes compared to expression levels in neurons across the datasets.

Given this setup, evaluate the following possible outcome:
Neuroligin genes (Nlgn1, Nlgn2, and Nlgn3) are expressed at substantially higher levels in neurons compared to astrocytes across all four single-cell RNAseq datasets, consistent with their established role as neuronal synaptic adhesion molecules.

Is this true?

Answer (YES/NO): NO